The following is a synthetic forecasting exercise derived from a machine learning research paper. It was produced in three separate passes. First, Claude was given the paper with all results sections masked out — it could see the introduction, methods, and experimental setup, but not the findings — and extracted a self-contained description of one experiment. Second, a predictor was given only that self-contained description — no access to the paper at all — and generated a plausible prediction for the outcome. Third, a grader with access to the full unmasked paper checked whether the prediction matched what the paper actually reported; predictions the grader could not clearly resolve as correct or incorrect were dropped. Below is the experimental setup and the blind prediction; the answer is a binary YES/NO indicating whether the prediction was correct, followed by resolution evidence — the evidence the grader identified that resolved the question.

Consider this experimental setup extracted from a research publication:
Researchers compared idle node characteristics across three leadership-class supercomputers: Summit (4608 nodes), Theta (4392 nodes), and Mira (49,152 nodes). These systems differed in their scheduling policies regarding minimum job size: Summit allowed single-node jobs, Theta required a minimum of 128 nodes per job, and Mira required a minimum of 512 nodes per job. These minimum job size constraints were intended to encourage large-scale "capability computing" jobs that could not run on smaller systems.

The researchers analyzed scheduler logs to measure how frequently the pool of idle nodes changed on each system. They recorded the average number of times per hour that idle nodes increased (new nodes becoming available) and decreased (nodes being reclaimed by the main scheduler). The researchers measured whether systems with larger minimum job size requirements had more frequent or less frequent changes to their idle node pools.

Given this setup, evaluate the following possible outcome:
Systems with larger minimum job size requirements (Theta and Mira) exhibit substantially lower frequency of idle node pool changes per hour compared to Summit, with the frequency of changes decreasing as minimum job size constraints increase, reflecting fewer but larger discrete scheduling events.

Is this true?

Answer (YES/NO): YES